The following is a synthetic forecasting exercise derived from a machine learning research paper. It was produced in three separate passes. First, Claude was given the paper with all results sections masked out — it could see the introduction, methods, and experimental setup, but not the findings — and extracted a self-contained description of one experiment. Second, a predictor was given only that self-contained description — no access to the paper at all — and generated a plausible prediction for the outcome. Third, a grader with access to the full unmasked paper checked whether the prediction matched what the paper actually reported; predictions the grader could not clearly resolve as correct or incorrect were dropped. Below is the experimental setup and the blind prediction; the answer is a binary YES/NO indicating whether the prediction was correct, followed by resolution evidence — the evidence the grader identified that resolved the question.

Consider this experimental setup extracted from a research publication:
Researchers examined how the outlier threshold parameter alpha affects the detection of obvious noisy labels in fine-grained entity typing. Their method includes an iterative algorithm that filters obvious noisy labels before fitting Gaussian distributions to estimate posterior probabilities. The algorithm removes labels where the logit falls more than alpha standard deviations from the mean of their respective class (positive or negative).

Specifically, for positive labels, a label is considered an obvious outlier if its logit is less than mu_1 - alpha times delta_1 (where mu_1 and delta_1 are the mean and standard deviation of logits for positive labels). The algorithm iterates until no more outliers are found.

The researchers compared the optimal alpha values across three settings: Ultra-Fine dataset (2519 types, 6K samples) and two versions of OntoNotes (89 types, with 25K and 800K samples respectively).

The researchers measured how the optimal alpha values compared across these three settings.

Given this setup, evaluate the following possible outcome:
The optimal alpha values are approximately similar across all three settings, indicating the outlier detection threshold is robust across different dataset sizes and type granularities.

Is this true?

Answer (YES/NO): NO